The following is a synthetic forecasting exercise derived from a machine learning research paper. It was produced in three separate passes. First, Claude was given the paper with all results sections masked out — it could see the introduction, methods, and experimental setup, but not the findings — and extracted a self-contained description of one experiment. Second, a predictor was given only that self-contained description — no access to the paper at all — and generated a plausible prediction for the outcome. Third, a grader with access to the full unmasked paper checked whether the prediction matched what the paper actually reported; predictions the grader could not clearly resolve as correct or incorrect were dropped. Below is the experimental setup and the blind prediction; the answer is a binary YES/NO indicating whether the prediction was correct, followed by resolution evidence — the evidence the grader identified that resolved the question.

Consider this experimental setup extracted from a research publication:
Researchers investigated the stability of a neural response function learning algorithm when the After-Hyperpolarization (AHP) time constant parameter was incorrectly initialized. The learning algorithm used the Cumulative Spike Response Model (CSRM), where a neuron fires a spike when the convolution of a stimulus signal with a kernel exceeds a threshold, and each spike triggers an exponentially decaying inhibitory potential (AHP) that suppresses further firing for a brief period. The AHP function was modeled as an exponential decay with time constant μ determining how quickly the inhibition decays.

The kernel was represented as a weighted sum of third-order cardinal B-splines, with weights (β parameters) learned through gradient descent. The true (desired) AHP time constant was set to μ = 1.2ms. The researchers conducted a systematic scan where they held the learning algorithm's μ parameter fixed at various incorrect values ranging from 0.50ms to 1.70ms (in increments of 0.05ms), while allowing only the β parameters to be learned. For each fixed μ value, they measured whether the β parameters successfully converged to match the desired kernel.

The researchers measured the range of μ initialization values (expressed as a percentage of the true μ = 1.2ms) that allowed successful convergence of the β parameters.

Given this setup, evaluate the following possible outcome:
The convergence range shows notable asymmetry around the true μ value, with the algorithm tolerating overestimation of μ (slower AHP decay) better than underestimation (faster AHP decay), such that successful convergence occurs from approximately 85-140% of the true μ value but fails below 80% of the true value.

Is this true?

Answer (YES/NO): NO